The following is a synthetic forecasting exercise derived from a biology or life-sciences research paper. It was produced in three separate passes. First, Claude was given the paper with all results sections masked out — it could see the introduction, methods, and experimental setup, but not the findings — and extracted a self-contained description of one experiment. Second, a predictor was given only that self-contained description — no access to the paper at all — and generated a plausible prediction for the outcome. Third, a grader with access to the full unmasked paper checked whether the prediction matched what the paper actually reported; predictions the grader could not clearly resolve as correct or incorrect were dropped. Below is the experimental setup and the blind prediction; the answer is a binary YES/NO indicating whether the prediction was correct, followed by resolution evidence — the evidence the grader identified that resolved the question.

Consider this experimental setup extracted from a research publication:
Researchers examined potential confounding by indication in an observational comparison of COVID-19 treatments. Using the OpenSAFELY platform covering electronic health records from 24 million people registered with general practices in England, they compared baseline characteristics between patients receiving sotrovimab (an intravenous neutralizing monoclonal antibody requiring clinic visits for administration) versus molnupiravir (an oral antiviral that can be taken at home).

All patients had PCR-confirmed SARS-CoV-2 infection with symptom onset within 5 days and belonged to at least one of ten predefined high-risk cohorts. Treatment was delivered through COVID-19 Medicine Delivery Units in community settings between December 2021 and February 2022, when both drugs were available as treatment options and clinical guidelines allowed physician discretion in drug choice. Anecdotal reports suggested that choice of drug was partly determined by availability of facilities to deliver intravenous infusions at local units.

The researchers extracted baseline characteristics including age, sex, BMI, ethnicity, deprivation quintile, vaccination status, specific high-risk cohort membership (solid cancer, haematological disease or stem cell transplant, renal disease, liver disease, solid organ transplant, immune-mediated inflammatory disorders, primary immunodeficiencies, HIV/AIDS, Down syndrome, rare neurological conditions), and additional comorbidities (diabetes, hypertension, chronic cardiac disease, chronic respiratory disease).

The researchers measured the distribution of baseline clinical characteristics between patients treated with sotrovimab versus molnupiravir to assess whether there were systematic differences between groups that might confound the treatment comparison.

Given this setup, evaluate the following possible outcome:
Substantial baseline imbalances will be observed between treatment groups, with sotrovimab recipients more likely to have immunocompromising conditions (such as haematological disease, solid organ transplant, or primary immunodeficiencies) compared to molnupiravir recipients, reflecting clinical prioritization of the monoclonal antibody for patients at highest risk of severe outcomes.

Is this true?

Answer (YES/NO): NO